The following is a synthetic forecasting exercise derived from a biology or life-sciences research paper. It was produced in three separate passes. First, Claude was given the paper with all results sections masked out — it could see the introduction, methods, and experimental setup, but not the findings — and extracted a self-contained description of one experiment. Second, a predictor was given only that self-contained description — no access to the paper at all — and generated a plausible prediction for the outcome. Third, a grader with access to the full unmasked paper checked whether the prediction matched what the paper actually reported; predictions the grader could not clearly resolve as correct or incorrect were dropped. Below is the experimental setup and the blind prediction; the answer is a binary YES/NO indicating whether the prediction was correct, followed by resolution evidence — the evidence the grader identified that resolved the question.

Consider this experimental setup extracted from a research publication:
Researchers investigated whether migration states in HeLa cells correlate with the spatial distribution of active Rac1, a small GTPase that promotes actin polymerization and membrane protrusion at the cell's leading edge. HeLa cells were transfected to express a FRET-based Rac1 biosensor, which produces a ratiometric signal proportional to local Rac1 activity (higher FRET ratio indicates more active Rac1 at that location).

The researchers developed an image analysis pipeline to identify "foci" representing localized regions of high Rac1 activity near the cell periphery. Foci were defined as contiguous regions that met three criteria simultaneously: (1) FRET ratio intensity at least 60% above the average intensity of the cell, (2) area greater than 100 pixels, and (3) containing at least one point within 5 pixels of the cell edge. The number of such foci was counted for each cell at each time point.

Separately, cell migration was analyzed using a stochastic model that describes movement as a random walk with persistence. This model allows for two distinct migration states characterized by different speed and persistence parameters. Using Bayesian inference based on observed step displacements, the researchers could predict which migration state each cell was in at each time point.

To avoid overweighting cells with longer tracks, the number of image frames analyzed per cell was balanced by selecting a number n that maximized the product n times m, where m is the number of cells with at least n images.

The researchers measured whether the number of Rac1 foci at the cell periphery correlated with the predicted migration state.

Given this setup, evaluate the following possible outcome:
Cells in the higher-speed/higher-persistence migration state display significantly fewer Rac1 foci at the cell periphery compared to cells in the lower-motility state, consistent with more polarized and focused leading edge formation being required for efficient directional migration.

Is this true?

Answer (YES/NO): YES